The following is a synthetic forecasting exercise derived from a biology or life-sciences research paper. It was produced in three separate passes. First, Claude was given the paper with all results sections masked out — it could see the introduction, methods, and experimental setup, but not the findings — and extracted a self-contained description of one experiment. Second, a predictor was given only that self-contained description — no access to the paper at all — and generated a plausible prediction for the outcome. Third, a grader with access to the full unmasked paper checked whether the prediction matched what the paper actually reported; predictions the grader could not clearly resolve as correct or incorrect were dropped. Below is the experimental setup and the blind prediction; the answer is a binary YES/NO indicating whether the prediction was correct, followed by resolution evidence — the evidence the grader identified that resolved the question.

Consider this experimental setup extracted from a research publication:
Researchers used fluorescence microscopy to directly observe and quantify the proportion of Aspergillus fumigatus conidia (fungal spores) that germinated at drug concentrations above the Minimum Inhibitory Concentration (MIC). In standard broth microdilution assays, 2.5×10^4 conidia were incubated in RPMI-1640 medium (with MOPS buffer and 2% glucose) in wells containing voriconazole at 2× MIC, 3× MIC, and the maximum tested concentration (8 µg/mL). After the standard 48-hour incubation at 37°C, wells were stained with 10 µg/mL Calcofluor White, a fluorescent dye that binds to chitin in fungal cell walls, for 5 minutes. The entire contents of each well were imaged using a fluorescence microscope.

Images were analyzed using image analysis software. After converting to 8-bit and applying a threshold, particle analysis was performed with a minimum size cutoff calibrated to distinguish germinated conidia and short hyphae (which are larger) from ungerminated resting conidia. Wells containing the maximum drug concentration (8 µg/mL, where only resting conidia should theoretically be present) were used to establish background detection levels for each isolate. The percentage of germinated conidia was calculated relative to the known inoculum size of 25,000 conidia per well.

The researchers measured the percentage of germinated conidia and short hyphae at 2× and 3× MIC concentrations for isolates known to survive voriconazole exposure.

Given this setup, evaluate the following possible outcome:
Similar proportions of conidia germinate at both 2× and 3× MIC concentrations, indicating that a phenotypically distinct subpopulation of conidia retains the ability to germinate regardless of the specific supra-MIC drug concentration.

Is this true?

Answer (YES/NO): NO